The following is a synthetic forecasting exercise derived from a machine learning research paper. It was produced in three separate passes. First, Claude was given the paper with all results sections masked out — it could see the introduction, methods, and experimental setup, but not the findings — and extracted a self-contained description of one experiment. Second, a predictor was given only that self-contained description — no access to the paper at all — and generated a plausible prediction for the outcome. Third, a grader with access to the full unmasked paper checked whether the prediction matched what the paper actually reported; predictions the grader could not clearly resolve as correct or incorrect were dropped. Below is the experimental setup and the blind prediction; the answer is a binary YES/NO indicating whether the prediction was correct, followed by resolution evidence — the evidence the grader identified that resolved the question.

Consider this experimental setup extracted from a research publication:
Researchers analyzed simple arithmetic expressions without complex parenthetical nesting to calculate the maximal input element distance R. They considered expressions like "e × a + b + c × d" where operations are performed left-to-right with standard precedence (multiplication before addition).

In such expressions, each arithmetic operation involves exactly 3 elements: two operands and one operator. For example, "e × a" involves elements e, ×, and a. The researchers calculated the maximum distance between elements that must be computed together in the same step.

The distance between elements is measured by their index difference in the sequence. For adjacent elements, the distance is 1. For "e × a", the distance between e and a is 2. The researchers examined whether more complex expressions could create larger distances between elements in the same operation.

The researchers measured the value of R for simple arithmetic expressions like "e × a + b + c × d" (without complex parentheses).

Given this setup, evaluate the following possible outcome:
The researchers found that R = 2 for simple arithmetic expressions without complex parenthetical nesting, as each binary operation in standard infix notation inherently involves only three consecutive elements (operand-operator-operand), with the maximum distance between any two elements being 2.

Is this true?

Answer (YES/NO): YES